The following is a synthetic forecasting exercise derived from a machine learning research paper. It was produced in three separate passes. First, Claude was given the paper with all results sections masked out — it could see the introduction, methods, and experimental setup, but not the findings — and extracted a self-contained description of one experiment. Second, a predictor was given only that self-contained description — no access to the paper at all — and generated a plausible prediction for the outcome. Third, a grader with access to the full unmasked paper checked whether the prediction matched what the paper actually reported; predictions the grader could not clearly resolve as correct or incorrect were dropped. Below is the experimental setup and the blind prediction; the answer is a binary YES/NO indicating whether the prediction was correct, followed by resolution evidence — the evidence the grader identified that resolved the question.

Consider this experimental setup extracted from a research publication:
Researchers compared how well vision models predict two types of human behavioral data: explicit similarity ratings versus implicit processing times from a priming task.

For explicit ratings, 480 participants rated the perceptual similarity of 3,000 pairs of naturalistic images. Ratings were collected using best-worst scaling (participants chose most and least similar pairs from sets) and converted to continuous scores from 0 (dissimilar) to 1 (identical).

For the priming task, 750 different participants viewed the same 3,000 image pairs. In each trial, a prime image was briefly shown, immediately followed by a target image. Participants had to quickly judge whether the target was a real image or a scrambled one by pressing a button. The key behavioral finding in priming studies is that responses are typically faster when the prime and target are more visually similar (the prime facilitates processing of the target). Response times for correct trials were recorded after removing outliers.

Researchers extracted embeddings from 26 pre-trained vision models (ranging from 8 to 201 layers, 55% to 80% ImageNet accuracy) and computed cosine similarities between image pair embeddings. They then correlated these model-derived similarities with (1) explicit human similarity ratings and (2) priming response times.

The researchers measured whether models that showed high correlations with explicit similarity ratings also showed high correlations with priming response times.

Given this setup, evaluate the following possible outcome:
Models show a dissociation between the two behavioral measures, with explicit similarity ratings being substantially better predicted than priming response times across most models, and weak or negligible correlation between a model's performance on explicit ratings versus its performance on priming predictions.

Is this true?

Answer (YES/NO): NO